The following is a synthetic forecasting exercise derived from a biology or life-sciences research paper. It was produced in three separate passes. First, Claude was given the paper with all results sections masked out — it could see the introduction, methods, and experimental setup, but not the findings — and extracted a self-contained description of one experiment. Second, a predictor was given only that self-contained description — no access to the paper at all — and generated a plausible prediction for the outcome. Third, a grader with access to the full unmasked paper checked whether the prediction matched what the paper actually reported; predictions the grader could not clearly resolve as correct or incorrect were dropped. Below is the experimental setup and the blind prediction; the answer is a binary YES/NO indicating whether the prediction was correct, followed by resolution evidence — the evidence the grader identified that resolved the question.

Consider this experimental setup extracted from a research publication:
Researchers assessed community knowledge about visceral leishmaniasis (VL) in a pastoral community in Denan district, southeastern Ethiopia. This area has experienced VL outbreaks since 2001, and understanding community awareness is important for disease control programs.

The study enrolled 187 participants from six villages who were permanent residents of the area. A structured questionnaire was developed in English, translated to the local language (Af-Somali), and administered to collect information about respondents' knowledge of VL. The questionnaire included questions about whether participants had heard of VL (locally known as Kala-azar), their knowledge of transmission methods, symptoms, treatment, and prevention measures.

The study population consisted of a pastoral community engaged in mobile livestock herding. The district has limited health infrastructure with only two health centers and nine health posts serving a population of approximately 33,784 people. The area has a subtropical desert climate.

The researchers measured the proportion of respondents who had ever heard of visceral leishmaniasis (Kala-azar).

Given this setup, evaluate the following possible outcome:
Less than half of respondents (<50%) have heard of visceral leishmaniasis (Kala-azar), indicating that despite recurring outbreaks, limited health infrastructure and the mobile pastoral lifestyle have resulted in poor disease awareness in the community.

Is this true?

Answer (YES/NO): NO